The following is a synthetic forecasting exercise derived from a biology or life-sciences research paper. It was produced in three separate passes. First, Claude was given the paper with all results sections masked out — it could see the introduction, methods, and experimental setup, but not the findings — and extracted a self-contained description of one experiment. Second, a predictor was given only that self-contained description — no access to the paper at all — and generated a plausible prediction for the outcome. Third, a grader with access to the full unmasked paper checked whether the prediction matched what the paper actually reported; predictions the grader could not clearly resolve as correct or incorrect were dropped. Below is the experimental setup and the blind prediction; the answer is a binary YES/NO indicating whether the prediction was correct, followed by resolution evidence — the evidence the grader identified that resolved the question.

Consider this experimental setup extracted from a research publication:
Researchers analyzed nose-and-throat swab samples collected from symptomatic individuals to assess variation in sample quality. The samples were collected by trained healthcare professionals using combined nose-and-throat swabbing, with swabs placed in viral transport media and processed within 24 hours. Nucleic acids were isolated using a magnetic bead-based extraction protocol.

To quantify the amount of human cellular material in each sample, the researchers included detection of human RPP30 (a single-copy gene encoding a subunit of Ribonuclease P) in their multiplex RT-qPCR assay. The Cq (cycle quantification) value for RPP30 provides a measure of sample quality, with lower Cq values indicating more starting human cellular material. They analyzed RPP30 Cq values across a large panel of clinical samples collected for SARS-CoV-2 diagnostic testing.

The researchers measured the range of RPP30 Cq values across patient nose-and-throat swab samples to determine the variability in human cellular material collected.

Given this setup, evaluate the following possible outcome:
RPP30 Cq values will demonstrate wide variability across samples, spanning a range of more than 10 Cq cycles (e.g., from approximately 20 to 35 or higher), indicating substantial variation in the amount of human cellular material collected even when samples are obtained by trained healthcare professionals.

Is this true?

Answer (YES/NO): YES